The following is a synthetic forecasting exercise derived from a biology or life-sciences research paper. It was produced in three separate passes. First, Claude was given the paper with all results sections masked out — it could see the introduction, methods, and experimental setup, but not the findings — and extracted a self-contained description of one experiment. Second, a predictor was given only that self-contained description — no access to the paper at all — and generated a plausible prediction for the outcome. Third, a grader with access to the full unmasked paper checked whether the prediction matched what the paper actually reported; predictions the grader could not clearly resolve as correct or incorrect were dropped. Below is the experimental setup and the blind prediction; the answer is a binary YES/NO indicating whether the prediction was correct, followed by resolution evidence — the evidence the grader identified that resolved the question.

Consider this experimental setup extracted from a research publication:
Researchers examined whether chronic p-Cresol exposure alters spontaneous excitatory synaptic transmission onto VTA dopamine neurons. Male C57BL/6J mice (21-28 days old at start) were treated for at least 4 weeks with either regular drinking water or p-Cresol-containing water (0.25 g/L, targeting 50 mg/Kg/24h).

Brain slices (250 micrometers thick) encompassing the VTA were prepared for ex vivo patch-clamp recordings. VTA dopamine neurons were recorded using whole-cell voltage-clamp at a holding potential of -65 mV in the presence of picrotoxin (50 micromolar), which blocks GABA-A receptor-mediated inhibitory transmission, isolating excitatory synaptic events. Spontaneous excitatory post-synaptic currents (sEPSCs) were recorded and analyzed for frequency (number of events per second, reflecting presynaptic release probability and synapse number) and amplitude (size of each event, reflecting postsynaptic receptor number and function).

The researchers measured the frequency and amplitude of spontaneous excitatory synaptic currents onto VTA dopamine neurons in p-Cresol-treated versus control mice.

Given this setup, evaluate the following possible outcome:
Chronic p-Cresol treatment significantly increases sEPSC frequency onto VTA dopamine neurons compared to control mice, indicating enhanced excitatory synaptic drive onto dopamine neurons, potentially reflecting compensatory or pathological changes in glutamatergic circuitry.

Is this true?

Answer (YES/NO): NO